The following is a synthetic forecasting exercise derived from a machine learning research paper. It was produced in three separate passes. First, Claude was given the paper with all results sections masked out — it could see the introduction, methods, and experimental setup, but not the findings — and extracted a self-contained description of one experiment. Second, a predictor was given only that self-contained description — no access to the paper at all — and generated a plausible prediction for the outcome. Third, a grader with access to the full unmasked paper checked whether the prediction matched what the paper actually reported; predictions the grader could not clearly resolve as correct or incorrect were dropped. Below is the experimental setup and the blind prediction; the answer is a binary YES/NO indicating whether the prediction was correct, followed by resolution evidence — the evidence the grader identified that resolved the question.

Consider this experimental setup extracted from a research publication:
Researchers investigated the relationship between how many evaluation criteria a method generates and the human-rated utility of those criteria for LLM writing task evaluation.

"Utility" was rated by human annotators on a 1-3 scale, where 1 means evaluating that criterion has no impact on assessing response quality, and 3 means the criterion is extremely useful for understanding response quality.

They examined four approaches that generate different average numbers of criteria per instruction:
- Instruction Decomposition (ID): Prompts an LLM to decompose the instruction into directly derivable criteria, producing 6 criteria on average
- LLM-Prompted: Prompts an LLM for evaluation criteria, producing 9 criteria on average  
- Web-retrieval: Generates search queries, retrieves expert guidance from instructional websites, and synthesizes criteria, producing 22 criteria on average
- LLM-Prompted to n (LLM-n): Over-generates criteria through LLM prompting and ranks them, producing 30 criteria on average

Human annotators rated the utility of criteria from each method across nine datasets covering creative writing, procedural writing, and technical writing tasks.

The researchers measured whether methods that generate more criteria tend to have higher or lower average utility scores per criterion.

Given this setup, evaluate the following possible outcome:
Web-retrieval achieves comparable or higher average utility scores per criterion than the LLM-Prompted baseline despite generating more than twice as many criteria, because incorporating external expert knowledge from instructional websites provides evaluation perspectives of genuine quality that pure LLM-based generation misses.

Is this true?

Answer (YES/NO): NO